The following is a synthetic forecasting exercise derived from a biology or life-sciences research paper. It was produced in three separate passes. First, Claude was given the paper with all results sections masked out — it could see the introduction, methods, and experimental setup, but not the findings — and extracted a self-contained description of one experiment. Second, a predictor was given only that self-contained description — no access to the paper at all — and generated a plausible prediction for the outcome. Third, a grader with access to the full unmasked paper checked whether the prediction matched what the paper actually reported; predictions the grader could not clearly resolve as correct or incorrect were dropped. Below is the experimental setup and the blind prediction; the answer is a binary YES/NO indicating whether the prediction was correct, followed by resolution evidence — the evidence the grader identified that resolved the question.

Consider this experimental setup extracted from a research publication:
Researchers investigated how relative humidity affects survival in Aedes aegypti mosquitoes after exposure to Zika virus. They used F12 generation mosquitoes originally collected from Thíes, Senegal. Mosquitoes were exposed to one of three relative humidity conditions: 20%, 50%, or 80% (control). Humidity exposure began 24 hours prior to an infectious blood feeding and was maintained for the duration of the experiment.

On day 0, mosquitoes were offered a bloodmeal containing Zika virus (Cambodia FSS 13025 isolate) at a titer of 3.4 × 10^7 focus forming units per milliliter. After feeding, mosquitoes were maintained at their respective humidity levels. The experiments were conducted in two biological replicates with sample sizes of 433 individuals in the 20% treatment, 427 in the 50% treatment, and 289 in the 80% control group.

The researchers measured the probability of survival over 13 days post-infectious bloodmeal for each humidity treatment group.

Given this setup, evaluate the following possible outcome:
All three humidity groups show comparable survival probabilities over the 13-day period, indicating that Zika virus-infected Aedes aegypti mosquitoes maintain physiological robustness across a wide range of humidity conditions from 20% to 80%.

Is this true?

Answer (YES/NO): NO